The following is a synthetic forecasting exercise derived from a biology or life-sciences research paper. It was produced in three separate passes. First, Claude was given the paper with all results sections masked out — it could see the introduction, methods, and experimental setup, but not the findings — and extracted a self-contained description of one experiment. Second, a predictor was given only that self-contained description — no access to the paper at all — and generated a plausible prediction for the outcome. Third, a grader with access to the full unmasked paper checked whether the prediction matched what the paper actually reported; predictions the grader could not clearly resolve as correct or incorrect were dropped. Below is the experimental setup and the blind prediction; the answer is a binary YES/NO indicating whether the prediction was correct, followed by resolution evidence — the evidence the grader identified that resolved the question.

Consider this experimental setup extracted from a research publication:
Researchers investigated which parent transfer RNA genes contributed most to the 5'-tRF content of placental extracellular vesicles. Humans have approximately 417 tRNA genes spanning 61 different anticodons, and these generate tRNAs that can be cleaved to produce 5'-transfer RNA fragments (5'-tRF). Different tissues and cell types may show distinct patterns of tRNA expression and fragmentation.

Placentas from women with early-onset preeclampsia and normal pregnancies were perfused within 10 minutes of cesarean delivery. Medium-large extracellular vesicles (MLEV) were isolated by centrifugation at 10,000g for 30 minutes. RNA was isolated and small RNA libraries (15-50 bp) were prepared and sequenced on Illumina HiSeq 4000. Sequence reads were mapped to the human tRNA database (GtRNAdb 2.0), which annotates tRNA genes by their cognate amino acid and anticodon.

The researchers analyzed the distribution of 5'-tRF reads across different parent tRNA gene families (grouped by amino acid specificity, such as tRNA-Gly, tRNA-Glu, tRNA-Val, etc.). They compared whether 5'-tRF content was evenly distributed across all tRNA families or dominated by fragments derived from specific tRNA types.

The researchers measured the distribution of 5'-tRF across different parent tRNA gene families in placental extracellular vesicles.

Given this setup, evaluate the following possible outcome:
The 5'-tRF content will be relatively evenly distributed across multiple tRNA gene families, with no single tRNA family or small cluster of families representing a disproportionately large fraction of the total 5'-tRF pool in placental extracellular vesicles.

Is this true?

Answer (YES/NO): NO